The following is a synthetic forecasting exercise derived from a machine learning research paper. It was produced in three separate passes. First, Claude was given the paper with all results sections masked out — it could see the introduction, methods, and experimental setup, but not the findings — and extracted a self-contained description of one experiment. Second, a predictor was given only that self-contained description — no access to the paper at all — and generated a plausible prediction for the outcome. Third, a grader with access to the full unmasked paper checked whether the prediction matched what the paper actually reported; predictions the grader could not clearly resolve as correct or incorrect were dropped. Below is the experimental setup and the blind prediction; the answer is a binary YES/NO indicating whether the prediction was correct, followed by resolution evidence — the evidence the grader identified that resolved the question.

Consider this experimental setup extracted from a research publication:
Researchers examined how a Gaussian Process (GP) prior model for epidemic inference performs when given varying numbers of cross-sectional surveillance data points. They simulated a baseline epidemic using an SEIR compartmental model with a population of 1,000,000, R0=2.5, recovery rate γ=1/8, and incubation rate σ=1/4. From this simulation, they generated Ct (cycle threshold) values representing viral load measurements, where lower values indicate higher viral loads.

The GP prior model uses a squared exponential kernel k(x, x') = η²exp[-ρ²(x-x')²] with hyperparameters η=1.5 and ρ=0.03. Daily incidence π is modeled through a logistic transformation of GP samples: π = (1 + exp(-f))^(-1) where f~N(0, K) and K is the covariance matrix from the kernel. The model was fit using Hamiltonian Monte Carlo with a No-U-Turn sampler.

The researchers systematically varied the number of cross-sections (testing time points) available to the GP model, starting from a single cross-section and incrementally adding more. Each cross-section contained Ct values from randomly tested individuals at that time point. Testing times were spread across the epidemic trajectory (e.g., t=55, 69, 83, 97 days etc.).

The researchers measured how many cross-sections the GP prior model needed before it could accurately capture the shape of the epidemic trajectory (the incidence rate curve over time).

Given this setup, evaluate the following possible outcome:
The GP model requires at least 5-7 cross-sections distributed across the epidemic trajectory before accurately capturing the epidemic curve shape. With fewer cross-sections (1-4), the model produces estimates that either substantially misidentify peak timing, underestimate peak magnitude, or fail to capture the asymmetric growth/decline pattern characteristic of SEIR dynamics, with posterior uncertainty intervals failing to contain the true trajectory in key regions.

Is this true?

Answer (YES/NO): NO